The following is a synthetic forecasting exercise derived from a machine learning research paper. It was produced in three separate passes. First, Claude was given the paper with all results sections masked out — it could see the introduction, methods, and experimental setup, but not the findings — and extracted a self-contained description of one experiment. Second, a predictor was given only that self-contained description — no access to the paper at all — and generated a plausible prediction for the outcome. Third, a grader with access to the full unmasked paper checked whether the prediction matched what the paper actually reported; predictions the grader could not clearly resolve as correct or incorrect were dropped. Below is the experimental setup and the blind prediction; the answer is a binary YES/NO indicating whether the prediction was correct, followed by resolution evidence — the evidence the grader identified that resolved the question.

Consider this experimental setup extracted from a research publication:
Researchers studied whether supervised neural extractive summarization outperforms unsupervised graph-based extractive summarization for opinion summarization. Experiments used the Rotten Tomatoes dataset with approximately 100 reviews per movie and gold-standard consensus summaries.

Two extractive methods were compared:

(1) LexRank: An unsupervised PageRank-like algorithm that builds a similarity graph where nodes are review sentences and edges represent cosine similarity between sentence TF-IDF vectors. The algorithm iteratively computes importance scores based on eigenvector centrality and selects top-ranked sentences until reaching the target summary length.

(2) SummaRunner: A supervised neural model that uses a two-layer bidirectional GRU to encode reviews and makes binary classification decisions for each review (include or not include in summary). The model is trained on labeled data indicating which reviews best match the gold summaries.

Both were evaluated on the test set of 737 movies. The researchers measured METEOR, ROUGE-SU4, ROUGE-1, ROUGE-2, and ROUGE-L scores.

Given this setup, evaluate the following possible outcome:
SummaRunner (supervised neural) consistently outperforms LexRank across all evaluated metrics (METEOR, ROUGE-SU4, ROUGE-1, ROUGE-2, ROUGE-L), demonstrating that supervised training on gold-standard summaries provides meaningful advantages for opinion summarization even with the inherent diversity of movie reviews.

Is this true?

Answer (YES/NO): YES